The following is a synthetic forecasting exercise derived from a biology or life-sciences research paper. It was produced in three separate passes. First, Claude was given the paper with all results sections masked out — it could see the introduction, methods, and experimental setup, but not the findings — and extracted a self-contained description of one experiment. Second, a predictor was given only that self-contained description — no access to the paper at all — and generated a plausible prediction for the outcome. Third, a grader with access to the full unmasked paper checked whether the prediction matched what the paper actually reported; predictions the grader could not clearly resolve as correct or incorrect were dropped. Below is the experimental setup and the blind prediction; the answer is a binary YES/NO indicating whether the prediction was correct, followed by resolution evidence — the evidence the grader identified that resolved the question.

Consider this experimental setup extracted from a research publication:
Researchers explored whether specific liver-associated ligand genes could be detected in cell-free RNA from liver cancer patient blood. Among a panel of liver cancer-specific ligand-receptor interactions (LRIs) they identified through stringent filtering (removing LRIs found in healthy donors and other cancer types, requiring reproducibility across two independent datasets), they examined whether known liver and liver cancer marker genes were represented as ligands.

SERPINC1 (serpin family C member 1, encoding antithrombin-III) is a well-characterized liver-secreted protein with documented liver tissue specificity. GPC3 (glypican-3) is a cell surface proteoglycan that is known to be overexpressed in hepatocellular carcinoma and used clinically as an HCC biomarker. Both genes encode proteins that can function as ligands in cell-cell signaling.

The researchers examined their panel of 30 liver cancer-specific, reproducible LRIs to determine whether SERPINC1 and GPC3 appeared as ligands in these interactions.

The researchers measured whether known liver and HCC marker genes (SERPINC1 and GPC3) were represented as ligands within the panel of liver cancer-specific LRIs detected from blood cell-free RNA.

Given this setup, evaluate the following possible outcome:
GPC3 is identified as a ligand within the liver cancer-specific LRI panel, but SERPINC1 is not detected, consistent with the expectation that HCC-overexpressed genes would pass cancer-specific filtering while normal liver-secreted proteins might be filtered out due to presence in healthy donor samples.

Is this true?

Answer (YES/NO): NO